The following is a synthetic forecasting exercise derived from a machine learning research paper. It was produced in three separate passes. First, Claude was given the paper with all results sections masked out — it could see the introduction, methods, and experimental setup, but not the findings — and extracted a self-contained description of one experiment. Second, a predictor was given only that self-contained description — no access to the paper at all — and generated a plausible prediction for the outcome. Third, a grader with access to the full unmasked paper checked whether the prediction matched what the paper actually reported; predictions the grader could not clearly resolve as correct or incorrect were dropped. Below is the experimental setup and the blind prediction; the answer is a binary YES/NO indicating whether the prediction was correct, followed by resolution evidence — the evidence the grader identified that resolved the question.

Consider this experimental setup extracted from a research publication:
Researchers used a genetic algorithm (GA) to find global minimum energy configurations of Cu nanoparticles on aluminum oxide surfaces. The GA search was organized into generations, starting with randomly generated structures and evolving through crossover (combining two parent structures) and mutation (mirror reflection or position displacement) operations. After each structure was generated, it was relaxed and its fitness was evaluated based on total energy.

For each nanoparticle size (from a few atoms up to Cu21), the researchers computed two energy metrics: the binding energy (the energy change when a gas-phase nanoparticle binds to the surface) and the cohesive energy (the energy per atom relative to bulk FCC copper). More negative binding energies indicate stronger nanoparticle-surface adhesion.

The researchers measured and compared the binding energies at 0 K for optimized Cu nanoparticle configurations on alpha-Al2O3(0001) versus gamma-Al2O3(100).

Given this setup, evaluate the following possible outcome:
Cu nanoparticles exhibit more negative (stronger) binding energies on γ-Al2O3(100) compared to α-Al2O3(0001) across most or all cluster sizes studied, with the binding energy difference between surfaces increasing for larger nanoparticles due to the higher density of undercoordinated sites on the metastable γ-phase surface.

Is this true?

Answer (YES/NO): NO